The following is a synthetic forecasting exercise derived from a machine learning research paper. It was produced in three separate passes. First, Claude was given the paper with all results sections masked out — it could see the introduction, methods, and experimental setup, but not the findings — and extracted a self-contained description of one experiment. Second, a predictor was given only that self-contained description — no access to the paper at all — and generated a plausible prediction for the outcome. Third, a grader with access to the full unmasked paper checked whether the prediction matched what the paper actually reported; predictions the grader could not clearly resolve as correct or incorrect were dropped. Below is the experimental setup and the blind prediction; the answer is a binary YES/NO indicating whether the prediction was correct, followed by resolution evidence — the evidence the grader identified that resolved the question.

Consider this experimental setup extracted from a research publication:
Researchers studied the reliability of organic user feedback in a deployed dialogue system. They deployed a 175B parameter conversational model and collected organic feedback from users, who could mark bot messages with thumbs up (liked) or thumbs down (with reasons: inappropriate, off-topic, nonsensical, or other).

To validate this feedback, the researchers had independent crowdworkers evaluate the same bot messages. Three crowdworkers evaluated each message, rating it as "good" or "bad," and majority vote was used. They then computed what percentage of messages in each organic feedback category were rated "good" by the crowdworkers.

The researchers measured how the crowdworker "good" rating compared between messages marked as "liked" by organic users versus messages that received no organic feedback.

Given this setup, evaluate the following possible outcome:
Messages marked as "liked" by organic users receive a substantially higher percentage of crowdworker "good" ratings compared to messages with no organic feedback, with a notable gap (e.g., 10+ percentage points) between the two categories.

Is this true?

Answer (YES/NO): NO